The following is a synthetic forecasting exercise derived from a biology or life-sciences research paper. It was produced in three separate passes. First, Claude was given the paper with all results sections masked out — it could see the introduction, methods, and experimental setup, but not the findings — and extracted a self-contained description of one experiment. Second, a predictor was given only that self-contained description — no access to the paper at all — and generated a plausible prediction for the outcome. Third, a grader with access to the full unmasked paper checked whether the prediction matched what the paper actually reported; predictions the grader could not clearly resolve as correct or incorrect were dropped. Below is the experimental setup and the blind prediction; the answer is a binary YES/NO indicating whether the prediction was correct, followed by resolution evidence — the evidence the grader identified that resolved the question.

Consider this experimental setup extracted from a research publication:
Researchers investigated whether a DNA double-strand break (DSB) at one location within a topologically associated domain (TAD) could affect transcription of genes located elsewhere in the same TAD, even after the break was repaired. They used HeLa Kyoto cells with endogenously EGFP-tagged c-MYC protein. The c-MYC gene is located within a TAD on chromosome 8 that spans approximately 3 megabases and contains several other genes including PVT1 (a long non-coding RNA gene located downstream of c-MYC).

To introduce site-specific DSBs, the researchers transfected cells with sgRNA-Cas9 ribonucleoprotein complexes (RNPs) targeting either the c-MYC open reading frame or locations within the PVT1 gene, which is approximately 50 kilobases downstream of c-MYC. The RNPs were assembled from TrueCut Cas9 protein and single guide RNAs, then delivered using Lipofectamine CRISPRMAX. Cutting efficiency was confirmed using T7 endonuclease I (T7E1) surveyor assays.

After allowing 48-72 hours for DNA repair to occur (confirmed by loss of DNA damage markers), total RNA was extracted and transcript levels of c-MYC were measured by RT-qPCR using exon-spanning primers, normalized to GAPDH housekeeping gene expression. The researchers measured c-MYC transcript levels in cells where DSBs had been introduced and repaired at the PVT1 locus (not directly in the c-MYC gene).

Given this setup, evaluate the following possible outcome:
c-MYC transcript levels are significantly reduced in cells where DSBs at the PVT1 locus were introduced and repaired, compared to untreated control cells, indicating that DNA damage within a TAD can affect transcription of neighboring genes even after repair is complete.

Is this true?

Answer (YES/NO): YES